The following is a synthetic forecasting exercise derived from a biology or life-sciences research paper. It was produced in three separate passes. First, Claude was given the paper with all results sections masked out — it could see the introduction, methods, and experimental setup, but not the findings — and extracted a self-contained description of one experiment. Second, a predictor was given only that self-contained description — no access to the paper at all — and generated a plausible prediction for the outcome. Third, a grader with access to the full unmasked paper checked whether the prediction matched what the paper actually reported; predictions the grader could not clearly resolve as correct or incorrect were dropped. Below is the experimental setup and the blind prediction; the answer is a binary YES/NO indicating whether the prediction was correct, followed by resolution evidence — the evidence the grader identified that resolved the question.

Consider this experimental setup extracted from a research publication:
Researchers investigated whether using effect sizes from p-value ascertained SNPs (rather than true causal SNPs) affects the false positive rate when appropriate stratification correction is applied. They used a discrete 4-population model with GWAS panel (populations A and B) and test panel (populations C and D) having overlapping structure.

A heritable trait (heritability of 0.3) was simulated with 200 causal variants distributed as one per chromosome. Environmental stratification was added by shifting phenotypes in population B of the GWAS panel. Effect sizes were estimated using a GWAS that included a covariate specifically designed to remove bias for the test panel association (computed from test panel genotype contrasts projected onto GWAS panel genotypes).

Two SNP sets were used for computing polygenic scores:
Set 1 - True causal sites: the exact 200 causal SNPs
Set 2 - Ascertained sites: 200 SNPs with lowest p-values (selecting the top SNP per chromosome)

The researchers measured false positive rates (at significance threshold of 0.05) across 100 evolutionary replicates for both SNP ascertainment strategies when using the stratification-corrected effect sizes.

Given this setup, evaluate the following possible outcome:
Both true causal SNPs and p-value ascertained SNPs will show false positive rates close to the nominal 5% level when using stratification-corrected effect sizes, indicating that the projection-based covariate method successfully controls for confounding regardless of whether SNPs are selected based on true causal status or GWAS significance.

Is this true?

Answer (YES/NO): YES